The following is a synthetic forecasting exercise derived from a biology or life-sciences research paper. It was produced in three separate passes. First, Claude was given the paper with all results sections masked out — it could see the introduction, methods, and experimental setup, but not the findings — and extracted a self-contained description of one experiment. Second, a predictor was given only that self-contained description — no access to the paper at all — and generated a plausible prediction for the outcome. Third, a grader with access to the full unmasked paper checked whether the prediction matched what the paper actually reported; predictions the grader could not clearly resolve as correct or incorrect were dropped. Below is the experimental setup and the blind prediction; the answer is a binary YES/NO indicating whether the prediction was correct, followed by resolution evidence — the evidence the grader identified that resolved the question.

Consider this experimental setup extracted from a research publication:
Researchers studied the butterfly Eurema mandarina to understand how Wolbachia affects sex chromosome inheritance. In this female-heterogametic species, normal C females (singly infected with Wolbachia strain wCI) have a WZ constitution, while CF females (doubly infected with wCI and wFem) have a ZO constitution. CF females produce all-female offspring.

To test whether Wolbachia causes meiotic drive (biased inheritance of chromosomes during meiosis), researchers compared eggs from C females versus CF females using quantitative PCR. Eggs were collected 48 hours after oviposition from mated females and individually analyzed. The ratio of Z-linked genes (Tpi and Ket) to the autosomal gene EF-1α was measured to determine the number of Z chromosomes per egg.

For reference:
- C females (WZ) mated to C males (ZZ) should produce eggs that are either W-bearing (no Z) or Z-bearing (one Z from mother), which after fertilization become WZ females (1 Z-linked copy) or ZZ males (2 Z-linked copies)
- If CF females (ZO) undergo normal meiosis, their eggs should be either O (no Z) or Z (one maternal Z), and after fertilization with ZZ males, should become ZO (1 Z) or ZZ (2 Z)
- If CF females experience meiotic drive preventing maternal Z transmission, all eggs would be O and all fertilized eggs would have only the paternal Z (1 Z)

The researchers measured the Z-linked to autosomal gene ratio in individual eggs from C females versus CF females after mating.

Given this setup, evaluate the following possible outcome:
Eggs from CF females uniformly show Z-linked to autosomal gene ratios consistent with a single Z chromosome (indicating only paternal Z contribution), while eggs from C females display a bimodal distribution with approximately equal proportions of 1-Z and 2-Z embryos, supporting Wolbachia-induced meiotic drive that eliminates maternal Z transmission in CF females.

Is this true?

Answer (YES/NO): YES